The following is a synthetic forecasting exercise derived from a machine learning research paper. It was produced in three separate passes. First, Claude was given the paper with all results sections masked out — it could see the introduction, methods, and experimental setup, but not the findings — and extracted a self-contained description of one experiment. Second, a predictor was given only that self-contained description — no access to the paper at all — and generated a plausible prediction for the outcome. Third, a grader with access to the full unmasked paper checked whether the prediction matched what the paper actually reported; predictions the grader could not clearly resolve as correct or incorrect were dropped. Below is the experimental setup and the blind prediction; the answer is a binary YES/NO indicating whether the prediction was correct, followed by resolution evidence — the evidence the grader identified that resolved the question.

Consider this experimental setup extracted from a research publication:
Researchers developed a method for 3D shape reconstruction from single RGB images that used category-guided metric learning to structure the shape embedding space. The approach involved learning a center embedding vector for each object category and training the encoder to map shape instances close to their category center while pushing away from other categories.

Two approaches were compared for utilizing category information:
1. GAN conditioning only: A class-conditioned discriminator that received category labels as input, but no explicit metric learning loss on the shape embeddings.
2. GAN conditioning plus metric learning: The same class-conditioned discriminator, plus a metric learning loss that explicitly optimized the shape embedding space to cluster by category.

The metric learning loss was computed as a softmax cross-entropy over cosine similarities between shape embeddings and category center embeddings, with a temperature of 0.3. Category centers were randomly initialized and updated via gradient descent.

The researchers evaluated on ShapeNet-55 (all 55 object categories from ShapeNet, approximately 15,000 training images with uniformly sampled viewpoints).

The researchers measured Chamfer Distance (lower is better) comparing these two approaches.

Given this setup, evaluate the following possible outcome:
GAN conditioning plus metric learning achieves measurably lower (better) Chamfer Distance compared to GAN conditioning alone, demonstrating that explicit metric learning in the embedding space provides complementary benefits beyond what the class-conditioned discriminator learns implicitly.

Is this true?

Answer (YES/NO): YES